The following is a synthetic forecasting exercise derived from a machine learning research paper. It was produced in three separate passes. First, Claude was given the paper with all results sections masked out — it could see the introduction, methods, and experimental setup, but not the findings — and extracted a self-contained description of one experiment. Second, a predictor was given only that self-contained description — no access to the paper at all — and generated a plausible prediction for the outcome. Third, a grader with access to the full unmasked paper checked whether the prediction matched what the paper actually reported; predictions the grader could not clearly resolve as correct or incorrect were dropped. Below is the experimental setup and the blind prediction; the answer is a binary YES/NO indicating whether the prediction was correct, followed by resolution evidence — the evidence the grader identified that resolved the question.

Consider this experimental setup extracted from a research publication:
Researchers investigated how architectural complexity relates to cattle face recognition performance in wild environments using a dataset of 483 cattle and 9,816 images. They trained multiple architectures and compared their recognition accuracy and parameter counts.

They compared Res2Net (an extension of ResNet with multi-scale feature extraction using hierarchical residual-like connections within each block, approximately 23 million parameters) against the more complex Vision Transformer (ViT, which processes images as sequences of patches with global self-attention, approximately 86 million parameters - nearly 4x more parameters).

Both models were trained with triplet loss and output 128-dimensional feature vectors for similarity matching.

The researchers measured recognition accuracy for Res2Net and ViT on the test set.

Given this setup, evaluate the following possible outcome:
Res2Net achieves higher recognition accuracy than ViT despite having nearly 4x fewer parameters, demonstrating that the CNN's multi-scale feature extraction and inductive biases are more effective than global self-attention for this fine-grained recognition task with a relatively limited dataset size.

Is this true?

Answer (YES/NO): NO